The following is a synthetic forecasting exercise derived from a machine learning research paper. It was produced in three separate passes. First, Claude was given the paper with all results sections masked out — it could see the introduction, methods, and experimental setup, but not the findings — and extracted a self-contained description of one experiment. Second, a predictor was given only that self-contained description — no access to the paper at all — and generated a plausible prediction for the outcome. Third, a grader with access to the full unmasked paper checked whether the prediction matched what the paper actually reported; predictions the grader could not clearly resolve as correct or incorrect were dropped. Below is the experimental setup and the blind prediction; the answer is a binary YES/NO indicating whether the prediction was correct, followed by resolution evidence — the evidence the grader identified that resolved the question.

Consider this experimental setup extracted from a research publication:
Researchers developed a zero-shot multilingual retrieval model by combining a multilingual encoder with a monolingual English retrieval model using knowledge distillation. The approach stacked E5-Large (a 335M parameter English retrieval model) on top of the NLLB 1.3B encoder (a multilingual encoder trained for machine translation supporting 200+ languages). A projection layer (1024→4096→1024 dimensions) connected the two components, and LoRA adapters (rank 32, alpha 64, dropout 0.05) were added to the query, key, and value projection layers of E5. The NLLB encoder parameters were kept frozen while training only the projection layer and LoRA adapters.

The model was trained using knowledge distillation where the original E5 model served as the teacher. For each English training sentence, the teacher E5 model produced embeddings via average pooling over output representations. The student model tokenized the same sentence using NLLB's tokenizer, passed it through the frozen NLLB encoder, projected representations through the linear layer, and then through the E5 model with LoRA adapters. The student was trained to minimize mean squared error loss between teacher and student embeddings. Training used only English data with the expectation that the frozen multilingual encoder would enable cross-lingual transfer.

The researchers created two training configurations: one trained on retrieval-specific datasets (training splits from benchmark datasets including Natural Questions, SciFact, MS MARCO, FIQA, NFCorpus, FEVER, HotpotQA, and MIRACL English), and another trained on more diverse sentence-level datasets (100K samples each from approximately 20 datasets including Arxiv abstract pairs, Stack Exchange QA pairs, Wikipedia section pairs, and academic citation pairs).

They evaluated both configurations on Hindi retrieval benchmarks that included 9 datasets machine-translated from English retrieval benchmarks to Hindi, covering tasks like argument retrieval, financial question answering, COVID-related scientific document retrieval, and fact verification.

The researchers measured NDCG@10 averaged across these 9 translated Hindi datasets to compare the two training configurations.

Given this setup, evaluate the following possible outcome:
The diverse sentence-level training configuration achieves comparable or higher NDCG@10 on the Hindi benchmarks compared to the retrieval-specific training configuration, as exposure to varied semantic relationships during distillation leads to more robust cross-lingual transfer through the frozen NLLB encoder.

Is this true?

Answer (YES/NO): YES